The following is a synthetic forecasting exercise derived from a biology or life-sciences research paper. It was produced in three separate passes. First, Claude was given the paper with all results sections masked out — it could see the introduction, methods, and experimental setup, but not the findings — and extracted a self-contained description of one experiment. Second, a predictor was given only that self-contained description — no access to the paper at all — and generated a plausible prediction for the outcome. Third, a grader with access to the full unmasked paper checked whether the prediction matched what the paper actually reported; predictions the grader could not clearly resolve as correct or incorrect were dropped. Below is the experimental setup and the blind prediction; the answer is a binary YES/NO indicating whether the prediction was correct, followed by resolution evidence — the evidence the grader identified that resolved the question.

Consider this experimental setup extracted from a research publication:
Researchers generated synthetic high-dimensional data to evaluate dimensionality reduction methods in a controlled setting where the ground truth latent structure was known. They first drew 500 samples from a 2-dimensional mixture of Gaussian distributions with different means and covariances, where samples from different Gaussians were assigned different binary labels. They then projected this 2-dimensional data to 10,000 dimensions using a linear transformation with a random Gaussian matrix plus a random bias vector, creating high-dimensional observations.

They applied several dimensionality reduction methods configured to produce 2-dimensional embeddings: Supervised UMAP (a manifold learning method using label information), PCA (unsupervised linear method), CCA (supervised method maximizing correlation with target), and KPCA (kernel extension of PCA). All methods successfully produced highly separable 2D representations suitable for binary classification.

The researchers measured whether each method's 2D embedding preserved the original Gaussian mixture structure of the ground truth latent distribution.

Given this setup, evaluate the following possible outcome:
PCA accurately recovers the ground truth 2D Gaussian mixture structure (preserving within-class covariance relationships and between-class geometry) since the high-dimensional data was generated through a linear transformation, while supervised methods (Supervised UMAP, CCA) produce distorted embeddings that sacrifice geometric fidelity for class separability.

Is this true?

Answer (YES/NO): NO